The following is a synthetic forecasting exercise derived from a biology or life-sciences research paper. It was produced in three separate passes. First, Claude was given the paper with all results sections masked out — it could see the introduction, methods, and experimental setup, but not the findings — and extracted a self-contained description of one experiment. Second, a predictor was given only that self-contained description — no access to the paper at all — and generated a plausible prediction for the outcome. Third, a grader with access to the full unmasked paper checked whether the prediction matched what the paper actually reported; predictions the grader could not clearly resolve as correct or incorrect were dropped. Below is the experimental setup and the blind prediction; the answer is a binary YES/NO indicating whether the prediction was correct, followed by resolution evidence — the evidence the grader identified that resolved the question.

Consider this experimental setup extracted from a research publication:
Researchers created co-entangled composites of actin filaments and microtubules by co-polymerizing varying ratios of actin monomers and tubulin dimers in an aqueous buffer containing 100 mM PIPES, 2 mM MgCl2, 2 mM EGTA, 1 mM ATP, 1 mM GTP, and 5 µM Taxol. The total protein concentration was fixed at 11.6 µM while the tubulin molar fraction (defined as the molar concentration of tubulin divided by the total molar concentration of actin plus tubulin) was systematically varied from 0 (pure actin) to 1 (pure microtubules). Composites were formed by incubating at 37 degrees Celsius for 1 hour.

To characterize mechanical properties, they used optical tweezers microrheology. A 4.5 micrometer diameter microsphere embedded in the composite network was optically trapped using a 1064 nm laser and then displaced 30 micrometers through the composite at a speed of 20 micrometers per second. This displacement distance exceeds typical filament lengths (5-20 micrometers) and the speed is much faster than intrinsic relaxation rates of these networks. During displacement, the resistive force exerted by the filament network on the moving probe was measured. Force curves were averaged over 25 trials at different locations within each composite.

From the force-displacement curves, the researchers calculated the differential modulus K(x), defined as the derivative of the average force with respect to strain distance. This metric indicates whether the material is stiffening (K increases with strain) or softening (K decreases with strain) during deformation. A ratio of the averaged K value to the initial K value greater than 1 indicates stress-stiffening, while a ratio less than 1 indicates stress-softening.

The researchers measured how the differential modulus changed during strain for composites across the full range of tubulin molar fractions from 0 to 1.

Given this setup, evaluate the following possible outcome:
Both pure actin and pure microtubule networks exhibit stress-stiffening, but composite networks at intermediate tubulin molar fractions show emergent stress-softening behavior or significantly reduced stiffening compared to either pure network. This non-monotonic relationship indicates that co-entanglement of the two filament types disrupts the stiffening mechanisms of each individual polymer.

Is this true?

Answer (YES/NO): NO